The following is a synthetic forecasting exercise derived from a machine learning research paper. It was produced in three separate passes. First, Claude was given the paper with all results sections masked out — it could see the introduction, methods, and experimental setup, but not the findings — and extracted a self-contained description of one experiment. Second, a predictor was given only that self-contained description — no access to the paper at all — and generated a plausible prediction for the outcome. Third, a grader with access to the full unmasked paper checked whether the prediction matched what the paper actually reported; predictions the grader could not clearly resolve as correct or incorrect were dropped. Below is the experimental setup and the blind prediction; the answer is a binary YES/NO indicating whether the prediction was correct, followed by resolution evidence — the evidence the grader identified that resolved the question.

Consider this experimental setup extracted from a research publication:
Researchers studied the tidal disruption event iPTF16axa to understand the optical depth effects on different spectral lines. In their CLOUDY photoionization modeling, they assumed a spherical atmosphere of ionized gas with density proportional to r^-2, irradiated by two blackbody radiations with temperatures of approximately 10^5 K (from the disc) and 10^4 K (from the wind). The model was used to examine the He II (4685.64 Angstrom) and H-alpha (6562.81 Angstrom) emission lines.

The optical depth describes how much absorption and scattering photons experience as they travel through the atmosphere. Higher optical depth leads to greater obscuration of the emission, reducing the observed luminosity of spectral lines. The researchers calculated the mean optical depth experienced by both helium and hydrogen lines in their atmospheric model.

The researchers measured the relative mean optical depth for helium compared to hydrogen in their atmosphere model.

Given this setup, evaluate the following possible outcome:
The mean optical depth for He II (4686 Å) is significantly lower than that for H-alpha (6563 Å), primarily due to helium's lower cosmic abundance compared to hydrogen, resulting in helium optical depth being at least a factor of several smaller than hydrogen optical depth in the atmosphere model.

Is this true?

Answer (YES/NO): NO